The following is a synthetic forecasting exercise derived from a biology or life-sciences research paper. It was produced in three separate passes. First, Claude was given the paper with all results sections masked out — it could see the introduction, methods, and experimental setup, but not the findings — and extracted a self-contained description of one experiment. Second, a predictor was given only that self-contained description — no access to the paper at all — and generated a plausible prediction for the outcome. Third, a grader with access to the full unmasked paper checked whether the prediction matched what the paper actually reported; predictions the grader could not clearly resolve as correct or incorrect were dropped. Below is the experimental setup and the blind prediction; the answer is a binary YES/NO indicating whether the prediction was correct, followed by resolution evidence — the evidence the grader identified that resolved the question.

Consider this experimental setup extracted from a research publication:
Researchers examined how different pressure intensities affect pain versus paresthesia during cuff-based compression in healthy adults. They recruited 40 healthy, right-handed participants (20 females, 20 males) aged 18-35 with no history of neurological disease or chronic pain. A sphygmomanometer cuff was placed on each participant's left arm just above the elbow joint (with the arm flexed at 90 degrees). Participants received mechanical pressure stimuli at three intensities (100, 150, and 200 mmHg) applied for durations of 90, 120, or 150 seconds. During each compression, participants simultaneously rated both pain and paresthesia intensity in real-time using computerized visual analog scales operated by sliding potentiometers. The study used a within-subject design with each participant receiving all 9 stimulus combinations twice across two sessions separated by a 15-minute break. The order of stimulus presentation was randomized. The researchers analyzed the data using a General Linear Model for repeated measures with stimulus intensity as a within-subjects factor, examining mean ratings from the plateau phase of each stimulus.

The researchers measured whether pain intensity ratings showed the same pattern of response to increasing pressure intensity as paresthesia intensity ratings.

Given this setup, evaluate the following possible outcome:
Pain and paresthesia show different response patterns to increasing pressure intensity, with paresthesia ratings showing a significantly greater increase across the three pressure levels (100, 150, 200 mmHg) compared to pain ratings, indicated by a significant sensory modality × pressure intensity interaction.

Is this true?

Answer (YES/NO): NO